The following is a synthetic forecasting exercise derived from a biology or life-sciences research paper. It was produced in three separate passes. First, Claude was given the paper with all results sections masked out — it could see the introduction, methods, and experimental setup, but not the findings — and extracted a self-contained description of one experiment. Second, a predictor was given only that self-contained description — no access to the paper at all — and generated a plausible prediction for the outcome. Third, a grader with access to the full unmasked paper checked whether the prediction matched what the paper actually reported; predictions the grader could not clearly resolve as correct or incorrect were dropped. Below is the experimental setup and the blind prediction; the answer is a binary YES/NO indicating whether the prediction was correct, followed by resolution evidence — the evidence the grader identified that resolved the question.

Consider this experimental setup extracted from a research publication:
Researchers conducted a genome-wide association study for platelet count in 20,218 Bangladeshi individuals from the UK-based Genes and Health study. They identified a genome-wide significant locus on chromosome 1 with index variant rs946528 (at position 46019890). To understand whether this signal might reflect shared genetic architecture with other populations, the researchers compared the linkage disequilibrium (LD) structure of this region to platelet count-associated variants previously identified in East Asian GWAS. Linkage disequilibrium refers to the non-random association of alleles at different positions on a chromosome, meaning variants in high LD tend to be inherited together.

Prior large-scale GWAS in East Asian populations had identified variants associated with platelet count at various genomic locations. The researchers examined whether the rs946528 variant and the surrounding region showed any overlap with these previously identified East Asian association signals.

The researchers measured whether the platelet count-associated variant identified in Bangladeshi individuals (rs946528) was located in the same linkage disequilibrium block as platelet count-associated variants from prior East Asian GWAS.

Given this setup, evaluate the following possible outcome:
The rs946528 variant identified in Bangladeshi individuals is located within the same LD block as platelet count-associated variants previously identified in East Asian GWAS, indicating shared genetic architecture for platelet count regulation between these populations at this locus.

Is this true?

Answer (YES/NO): YES